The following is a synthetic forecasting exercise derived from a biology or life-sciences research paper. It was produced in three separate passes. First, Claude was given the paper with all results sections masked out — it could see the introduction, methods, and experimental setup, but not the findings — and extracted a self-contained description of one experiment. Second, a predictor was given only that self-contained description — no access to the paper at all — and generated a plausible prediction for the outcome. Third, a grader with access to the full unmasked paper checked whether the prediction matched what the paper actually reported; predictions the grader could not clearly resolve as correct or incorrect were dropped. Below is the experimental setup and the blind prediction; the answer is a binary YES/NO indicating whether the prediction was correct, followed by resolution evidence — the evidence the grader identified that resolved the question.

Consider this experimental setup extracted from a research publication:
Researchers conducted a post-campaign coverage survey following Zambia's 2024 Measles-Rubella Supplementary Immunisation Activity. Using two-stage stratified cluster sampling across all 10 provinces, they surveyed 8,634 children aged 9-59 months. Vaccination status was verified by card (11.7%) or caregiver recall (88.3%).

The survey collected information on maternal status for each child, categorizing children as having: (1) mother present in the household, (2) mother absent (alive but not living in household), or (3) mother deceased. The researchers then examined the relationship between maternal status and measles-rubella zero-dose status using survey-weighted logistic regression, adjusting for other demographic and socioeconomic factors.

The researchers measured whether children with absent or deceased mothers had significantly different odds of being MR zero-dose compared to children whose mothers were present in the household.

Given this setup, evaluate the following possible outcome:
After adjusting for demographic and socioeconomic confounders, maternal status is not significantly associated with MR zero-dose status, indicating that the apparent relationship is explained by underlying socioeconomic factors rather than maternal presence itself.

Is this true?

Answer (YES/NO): NO